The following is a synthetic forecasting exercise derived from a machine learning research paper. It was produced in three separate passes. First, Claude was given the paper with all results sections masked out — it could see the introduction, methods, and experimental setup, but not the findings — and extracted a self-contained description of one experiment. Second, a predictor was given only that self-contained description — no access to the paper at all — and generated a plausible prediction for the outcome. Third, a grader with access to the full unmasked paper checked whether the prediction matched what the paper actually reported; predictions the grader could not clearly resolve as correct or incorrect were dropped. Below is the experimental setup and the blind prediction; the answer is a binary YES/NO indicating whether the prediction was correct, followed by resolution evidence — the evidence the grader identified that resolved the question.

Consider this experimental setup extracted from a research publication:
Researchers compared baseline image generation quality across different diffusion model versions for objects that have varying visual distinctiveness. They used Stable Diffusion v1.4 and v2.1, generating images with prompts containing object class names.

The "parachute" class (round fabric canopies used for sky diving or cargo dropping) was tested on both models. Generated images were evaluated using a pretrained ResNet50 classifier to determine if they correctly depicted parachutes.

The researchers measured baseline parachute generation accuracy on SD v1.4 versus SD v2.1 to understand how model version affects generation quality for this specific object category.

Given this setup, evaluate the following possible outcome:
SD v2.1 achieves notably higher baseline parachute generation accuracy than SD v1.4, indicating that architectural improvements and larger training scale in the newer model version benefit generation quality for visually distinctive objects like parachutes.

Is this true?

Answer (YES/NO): NO